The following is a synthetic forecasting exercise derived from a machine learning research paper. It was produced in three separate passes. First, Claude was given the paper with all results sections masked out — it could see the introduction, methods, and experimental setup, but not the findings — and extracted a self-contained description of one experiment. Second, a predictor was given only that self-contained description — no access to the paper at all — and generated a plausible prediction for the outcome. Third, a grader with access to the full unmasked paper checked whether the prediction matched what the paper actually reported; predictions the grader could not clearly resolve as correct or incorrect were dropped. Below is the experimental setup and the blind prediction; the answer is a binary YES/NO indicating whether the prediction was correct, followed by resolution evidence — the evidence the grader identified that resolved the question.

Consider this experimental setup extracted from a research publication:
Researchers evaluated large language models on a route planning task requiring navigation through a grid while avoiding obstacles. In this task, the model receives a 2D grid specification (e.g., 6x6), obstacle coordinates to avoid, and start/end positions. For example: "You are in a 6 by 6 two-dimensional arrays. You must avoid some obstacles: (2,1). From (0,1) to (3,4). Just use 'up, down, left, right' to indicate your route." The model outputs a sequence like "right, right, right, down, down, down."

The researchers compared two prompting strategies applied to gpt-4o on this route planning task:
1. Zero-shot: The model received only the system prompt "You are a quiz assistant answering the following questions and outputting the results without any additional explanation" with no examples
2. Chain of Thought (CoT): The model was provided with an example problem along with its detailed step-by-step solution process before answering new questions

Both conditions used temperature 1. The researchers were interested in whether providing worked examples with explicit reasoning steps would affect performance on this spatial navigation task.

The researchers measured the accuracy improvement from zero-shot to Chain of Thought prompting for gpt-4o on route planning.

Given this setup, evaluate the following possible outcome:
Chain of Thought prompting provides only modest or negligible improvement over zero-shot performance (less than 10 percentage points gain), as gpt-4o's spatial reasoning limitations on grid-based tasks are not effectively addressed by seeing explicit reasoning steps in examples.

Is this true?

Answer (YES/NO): NO